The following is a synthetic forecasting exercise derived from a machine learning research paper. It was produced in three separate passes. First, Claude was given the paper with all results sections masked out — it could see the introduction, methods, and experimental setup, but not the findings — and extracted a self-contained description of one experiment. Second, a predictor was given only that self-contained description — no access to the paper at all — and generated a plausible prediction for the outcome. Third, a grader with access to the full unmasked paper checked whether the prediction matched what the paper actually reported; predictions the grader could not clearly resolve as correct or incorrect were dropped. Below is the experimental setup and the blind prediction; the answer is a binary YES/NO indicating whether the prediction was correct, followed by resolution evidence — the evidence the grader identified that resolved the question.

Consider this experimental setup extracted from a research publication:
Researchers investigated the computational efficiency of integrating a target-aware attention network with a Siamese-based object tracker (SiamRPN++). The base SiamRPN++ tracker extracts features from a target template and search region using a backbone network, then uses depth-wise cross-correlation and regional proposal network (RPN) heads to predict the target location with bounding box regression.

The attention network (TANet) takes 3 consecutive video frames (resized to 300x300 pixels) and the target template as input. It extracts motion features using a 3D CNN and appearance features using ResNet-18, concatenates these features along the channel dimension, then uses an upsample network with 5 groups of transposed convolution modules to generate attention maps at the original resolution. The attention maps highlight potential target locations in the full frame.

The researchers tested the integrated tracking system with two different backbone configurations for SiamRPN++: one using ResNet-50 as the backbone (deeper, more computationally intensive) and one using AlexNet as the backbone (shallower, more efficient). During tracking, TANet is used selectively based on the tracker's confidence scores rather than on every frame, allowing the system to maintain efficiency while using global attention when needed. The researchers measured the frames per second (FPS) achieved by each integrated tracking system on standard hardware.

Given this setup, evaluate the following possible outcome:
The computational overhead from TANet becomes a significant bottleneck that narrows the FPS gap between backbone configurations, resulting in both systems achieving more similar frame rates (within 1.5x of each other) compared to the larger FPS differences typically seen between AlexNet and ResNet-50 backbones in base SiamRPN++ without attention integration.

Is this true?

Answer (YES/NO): NO